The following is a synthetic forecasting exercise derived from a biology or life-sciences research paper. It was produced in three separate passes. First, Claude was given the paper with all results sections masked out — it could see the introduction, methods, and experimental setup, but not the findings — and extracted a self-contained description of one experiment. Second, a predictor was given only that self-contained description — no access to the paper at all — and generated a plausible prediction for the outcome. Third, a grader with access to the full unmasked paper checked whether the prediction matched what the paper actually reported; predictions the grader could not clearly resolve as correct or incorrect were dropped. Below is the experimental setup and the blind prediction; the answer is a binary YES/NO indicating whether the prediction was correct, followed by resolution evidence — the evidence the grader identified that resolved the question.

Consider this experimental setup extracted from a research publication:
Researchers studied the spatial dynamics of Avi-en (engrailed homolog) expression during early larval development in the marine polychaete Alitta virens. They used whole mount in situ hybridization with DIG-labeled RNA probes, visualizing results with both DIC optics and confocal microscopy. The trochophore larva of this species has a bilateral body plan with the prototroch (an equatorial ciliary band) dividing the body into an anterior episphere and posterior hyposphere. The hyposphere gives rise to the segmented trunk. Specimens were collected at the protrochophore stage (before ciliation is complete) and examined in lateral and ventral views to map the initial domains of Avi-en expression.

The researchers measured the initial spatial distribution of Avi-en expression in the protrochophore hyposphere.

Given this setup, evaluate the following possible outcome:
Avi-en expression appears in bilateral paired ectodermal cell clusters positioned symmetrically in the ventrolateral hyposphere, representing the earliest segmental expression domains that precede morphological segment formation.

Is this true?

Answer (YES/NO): NO